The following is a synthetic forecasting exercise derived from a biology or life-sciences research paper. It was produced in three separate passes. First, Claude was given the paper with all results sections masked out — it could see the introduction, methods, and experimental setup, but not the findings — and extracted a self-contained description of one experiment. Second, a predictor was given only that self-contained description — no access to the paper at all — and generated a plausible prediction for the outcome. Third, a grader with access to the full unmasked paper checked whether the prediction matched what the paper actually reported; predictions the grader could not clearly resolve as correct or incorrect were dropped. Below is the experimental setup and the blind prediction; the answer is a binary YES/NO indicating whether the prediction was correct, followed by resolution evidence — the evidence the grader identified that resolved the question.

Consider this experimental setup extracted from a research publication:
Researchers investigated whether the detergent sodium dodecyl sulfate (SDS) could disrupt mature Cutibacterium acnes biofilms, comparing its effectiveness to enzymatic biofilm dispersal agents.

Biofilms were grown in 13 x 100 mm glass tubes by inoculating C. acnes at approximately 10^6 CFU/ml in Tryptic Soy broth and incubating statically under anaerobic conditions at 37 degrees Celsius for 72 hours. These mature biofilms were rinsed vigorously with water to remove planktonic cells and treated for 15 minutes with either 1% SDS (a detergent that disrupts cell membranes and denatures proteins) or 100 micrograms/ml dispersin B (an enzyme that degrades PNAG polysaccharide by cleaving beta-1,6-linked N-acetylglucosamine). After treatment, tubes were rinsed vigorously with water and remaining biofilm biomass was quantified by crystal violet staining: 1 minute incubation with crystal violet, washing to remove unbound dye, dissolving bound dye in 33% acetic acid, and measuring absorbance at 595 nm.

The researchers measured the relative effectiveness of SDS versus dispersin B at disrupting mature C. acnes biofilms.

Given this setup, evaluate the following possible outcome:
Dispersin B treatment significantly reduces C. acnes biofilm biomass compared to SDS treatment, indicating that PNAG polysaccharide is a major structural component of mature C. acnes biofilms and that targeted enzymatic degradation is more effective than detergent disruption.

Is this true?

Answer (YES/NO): NO